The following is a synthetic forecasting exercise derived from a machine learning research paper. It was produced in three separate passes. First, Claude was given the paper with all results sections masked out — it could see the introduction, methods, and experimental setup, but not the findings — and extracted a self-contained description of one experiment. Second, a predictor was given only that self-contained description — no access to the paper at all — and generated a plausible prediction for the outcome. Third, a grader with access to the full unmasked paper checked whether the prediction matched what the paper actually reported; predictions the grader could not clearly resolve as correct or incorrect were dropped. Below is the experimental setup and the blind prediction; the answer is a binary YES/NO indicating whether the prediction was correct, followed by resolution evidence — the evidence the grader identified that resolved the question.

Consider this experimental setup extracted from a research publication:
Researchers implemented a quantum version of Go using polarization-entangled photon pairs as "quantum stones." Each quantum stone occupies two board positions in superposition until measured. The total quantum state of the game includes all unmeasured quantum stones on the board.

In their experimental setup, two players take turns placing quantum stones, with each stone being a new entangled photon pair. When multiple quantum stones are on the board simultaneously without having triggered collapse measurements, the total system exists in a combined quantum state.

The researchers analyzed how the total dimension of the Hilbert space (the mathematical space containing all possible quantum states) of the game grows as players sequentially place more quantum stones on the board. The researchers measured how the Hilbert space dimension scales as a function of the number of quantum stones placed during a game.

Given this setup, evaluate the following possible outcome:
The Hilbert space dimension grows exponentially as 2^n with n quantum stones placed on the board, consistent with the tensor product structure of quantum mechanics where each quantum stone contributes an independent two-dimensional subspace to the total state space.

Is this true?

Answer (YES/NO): YES